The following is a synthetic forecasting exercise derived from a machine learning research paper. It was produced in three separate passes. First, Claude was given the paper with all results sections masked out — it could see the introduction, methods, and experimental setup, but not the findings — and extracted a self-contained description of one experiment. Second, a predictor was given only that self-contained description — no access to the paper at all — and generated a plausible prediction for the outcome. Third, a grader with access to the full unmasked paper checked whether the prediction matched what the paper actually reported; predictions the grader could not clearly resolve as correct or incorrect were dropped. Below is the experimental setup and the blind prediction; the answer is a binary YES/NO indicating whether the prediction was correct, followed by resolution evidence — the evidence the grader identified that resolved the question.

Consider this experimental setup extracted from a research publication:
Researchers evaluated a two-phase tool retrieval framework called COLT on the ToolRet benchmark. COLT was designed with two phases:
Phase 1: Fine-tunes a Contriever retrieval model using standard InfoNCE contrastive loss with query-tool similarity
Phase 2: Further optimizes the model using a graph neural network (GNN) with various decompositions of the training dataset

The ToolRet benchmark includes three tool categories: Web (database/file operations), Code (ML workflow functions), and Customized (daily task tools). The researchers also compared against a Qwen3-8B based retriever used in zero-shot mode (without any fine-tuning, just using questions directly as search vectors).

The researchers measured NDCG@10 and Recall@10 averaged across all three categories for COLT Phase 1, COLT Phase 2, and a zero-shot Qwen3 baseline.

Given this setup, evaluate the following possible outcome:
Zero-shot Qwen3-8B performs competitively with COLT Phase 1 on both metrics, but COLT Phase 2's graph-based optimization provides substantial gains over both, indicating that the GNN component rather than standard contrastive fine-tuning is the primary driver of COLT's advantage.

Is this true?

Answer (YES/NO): NO